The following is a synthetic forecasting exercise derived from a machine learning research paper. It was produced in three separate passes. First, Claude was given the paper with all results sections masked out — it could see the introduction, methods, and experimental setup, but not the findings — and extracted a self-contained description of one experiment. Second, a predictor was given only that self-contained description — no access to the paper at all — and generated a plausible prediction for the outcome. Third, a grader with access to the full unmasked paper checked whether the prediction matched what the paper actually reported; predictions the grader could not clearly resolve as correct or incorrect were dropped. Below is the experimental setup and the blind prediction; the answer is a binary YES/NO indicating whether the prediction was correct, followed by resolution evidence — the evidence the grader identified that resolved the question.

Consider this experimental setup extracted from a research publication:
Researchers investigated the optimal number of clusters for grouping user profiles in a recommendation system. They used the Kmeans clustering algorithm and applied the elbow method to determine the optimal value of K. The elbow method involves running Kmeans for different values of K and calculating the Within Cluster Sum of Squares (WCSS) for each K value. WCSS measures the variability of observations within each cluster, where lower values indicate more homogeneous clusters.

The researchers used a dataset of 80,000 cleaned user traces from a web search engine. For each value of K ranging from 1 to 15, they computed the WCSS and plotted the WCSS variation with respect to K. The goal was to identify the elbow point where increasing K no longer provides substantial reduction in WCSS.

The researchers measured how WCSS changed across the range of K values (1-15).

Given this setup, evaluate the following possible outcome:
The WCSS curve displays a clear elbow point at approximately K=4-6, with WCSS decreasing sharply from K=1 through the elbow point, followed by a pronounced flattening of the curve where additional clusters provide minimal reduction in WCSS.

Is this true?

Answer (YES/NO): YES